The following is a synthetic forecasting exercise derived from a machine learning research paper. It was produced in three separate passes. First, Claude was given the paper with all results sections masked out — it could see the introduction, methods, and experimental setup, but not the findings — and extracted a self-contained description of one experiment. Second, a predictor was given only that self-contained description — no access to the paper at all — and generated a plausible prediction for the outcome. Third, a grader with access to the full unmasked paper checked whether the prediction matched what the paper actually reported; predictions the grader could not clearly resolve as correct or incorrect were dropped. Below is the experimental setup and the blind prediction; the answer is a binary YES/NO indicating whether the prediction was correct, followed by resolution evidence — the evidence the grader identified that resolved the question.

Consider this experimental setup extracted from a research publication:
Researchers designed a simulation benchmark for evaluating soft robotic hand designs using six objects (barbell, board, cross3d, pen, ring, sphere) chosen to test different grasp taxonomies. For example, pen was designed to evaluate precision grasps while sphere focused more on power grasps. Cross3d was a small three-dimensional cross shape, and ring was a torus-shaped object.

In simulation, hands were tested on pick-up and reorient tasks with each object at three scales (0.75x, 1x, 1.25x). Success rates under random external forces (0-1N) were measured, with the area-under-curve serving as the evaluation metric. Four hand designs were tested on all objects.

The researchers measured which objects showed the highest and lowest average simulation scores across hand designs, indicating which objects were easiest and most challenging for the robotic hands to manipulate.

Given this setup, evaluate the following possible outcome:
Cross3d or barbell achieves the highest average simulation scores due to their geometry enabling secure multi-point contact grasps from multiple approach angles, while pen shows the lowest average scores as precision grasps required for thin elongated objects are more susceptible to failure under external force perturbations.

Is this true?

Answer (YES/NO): NO